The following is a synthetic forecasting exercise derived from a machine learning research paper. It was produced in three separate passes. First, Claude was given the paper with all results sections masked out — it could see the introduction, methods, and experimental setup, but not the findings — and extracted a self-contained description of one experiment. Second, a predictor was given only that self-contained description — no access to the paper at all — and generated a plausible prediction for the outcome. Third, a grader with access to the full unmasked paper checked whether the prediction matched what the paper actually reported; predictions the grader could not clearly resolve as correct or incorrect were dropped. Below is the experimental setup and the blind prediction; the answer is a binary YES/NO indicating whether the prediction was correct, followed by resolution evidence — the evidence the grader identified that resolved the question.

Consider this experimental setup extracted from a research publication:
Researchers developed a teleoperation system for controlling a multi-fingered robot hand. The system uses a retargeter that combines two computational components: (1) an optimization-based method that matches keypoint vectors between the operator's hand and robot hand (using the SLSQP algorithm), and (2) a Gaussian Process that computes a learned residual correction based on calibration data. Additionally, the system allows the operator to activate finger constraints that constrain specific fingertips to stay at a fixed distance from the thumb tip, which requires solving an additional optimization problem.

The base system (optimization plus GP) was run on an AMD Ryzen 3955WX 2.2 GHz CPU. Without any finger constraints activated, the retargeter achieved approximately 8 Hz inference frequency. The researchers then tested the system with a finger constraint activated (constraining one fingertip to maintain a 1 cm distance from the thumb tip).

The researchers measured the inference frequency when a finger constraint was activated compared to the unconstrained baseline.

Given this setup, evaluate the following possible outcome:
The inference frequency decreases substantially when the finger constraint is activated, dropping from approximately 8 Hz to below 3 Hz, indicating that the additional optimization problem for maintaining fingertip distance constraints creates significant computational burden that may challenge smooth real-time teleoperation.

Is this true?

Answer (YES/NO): NO